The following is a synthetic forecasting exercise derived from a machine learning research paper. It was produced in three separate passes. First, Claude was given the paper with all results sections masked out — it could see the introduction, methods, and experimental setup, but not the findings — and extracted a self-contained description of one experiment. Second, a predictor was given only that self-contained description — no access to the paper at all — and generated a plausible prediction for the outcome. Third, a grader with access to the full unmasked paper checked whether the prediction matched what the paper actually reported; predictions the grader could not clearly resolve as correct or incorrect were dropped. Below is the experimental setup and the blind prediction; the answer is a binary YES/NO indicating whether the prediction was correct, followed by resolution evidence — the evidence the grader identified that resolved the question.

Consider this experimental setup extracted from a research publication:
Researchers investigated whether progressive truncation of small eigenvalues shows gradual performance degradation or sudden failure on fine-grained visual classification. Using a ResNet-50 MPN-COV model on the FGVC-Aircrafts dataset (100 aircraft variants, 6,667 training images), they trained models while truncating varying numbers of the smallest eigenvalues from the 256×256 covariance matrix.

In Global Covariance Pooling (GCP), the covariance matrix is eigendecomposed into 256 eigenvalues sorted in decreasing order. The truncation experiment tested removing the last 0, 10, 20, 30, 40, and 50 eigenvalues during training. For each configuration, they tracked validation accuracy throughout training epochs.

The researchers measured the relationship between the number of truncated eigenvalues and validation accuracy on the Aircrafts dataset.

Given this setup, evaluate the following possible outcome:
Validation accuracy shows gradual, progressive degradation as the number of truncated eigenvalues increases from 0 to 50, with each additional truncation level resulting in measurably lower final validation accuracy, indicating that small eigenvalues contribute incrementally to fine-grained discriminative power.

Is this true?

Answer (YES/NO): NO